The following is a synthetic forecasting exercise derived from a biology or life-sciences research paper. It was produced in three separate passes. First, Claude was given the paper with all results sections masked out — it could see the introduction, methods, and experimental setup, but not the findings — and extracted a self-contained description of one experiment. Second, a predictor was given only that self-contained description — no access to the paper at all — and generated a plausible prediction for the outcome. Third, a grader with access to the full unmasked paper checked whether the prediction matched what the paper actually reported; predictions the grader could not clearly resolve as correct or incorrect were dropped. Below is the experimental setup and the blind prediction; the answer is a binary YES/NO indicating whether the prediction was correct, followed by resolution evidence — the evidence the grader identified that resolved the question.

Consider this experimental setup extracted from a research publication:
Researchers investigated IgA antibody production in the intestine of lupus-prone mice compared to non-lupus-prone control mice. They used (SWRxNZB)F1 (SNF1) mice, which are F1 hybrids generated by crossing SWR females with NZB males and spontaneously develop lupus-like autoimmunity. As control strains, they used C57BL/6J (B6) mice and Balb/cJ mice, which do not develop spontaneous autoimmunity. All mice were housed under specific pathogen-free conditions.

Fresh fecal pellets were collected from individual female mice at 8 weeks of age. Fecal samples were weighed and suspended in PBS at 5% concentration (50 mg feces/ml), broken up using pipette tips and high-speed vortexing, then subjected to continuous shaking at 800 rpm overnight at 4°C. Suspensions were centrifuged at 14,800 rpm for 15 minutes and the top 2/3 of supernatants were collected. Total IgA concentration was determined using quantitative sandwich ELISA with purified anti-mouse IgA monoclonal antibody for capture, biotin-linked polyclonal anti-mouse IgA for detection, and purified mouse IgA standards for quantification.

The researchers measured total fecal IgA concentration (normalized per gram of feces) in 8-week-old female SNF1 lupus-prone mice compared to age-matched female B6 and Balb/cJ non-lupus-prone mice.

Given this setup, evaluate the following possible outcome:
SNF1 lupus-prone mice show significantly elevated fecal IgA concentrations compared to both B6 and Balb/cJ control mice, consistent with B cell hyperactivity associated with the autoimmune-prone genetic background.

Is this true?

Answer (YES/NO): YES